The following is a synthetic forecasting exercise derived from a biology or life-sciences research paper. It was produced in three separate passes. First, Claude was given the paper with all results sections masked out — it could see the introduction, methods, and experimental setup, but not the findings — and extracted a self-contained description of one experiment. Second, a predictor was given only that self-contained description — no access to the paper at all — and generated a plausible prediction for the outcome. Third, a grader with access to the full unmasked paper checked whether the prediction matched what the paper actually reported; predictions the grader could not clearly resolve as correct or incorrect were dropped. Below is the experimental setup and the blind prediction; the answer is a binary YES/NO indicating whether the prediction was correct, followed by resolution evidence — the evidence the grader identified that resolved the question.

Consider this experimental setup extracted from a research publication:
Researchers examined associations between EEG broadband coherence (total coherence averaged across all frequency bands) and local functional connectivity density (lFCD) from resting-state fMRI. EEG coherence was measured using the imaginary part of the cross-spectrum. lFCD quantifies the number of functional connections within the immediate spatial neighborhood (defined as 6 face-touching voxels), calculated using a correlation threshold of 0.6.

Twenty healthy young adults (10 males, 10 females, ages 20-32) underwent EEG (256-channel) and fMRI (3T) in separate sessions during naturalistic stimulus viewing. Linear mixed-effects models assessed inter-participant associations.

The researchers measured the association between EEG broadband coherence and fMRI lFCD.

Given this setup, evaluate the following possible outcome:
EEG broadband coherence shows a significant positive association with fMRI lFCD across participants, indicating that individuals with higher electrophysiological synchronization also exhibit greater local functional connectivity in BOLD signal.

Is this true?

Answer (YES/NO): NO